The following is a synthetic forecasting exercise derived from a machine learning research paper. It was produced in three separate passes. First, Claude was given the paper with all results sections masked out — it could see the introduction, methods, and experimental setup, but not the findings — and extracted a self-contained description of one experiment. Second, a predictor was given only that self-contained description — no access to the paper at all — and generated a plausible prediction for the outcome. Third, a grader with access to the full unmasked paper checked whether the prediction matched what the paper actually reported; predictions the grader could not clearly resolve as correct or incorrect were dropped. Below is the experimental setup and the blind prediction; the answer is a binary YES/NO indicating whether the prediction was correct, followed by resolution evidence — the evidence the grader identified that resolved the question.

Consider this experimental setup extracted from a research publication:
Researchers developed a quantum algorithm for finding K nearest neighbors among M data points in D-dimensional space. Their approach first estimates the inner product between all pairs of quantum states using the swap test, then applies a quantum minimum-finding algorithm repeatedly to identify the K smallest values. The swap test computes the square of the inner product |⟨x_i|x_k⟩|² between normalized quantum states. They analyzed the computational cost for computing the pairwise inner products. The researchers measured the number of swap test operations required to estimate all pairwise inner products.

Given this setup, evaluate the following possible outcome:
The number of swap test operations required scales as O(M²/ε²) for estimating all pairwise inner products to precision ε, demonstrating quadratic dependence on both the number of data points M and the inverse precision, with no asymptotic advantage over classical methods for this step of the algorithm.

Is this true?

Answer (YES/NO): NO